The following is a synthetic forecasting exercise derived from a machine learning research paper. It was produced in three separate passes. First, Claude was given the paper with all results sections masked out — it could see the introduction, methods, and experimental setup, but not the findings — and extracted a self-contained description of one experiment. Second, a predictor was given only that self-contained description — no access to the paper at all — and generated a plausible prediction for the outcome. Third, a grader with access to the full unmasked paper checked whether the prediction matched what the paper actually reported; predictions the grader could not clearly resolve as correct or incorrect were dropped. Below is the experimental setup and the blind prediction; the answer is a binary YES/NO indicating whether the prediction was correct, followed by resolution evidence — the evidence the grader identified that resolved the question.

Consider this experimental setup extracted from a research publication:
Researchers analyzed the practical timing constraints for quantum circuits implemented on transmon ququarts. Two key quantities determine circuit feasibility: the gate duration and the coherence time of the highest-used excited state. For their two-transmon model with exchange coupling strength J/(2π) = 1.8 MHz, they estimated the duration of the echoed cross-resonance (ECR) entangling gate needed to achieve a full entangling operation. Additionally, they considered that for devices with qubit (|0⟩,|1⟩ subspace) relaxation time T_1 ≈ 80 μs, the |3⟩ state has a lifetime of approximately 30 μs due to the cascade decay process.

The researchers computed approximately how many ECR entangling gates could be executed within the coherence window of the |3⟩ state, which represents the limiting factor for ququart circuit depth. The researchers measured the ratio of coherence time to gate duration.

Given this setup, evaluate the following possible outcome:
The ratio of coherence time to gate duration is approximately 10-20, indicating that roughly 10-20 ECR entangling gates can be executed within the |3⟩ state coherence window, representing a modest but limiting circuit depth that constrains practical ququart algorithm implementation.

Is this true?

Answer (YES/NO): NO